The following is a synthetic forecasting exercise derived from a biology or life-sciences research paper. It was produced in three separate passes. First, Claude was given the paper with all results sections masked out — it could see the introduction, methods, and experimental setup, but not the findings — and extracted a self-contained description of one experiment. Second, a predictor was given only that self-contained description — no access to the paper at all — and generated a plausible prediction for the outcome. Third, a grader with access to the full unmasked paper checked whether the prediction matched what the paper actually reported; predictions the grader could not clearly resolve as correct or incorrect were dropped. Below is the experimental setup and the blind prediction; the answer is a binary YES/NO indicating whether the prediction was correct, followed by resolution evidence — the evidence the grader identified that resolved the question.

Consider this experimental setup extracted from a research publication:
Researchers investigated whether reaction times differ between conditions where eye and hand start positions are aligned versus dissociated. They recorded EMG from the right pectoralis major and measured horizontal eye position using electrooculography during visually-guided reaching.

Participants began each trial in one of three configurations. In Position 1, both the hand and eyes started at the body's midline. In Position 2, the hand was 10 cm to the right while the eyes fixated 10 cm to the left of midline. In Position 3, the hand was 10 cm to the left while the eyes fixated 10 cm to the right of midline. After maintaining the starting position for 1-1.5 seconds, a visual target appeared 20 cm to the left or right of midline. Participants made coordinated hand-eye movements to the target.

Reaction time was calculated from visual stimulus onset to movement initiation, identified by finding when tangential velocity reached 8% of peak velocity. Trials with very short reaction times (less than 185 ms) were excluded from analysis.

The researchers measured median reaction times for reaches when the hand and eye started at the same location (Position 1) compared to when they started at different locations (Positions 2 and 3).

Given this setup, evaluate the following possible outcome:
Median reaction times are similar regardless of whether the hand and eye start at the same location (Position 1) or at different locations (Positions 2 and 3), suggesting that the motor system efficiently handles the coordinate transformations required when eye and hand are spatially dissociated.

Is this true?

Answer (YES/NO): NO